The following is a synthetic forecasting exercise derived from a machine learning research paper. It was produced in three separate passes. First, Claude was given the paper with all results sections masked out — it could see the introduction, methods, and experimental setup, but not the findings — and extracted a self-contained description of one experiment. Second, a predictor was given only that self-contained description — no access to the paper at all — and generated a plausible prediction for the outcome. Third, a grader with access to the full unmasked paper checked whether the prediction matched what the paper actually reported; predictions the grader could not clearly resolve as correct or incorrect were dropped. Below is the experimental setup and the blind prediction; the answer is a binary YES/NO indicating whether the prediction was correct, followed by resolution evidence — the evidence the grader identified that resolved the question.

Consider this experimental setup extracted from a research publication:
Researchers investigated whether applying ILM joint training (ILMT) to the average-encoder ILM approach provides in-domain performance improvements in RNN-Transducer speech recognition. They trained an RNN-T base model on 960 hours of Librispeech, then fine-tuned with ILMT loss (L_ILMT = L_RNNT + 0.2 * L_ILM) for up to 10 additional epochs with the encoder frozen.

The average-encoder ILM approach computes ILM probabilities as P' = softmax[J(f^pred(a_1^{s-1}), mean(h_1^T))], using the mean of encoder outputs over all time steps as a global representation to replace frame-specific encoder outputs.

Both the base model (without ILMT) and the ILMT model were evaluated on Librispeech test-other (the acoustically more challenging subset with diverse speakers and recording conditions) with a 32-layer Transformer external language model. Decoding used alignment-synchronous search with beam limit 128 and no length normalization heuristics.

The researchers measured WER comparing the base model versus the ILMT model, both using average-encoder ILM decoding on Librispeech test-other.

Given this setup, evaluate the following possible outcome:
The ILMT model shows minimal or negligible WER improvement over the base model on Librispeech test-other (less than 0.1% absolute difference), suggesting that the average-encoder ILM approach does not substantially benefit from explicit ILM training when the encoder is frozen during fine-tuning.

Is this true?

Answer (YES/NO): YES